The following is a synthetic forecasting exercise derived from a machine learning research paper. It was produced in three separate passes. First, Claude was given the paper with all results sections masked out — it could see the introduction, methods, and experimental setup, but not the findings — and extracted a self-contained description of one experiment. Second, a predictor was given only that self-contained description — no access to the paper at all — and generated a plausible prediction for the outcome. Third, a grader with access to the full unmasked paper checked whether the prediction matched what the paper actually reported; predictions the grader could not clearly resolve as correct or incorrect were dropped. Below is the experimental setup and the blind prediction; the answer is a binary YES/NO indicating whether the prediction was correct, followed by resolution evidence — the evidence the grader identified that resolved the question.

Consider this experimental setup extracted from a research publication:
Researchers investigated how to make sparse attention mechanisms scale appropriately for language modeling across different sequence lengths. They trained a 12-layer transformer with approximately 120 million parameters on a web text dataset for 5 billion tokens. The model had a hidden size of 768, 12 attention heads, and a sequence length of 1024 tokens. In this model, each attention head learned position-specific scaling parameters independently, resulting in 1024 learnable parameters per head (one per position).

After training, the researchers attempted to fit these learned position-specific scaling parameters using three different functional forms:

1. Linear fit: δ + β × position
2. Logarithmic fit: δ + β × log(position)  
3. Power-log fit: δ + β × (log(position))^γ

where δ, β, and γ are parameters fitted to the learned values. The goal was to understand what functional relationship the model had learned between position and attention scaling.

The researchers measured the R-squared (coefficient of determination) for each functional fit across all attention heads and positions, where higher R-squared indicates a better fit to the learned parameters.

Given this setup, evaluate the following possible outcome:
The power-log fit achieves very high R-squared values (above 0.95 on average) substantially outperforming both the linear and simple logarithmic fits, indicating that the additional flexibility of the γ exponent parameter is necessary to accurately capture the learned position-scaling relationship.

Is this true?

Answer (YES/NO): NO